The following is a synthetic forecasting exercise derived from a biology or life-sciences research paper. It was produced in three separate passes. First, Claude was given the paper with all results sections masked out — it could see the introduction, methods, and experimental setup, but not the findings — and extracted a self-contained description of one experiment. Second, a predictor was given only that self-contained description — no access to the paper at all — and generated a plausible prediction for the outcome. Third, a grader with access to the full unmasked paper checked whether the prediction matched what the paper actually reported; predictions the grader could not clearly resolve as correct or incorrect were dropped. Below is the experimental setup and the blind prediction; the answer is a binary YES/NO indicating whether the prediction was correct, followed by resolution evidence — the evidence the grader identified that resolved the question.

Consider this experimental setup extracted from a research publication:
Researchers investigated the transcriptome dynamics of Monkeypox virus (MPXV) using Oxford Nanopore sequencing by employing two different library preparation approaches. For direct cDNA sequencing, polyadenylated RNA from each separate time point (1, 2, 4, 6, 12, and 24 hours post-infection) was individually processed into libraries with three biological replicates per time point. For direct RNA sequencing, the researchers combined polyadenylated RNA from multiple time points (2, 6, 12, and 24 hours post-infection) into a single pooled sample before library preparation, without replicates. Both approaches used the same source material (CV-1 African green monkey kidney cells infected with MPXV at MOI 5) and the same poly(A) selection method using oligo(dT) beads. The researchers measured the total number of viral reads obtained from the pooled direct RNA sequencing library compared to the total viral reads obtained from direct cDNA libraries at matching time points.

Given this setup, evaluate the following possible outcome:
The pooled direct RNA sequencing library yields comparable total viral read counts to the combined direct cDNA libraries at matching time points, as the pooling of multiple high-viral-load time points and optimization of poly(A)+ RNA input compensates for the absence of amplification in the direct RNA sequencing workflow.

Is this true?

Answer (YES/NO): NO